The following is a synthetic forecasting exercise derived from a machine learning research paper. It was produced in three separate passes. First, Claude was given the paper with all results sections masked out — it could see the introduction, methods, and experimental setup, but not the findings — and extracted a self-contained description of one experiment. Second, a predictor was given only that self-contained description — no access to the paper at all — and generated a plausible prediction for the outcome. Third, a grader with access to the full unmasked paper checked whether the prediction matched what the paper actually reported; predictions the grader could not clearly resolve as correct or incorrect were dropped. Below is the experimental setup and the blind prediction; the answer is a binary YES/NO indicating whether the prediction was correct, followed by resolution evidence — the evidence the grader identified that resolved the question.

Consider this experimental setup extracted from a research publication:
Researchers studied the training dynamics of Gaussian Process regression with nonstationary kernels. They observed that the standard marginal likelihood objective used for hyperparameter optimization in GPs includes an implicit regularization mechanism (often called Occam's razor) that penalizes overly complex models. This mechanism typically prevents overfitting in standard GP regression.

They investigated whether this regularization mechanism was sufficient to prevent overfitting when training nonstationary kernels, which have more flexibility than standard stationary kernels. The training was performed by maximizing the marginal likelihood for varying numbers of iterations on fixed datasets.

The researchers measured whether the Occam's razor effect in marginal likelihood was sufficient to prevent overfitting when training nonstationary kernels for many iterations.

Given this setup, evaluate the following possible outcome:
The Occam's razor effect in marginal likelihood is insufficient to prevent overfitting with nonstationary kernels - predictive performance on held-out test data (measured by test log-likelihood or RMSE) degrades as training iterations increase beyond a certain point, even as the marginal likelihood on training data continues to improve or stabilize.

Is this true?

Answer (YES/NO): YES